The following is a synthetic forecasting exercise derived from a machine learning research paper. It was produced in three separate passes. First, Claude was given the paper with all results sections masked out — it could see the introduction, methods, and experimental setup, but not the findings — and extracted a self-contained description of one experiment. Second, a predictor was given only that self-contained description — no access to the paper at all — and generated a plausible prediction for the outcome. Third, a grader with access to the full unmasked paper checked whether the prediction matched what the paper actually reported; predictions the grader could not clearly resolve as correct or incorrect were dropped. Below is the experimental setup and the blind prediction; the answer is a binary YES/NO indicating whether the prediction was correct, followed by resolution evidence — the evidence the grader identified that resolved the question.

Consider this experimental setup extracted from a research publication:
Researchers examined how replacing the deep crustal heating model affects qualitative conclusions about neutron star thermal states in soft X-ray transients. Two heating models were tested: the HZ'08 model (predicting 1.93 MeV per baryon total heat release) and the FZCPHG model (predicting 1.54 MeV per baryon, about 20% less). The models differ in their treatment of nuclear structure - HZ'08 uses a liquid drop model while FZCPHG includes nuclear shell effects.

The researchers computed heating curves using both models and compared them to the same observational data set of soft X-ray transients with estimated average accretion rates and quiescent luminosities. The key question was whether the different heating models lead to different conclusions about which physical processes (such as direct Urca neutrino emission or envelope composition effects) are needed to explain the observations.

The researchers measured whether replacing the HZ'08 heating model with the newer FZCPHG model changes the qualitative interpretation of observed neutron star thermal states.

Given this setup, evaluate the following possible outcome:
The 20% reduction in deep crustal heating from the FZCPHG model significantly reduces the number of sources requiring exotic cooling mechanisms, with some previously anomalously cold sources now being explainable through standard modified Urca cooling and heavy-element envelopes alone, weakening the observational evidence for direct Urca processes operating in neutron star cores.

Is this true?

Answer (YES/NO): NO